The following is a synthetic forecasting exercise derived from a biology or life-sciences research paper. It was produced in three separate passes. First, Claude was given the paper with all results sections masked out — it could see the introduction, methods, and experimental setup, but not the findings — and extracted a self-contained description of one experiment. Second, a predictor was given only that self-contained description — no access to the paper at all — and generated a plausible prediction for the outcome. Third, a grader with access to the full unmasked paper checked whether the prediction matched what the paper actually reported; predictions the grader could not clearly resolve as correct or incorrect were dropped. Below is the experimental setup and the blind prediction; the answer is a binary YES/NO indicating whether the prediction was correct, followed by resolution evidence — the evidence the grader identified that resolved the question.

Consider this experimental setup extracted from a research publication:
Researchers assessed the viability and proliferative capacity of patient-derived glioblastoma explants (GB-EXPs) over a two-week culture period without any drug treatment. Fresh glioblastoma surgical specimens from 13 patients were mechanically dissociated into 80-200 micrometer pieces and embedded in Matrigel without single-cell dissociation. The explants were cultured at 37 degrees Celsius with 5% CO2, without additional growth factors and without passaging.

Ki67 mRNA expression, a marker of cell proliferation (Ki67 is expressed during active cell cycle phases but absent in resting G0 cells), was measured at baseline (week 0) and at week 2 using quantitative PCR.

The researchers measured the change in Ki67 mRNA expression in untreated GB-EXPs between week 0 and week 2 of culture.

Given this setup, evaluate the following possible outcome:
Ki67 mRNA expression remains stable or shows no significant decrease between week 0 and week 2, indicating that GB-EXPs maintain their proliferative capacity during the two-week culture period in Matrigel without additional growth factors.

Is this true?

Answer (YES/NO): NO